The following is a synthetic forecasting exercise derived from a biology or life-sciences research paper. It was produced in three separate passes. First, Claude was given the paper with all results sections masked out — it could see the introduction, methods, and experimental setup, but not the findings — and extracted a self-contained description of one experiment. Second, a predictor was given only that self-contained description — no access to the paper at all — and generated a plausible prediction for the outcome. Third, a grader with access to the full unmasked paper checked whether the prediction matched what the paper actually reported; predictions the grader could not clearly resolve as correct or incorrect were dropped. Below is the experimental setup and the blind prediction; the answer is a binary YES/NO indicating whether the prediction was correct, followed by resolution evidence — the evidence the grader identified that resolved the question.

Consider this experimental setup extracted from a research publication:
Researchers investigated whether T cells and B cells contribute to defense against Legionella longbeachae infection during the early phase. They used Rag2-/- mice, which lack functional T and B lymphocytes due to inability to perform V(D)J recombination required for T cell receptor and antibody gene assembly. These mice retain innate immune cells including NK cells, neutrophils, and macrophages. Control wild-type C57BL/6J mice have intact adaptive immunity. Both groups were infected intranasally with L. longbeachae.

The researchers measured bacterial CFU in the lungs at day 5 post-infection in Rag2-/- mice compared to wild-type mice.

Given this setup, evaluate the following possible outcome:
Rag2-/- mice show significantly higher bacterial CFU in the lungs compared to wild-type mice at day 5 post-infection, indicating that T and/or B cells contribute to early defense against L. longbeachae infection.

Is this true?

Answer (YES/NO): NO